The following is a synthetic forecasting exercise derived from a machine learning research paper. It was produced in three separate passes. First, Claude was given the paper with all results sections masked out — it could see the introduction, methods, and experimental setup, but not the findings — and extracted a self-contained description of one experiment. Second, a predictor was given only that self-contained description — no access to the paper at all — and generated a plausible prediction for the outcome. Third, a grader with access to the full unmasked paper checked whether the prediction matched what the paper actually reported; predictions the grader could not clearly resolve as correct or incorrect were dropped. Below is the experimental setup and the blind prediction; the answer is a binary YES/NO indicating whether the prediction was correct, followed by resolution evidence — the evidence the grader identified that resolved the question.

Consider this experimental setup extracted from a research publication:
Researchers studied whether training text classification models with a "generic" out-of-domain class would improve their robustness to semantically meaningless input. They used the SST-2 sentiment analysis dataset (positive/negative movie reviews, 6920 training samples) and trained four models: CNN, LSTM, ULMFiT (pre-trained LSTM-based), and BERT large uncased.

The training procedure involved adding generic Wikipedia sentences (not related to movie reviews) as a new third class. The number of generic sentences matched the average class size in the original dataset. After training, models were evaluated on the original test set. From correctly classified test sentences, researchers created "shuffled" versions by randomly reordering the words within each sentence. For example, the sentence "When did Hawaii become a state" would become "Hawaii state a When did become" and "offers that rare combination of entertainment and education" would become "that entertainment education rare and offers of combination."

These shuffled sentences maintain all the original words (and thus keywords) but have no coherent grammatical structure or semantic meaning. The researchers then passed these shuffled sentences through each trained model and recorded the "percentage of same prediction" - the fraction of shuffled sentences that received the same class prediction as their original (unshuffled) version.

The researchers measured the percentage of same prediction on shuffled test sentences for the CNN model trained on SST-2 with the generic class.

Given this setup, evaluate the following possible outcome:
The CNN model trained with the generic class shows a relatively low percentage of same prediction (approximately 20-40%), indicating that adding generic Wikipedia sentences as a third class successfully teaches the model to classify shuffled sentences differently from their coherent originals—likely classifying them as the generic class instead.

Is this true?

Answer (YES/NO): NO